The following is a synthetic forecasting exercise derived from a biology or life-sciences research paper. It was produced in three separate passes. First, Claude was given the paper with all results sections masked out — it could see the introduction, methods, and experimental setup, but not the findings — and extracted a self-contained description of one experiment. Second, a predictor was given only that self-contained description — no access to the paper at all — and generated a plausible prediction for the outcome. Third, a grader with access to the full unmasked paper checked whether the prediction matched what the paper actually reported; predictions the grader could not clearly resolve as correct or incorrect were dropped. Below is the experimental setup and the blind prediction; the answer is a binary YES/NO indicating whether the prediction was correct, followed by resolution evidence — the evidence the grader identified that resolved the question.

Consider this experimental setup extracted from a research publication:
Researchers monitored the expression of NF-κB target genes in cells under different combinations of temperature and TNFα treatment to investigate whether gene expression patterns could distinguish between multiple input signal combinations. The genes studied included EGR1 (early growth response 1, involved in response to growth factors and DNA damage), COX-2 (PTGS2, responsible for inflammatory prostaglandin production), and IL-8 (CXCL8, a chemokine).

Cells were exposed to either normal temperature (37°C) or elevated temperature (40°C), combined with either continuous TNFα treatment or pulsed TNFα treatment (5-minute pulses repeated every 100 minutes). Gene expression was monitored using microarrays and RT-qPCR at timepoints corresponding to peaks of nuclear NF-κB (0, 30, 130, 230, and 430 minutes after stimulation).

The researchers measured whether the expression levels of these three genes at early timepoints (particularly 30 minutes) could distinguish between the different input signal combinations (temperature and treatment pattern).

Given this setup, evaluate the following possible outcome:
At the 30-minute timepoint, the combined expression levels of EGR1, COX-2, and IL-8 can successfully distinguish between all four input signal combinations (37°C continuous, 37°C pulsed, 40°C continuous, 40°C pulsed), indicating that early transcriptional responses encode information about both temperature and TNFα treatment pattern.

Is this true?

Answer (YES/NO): YES